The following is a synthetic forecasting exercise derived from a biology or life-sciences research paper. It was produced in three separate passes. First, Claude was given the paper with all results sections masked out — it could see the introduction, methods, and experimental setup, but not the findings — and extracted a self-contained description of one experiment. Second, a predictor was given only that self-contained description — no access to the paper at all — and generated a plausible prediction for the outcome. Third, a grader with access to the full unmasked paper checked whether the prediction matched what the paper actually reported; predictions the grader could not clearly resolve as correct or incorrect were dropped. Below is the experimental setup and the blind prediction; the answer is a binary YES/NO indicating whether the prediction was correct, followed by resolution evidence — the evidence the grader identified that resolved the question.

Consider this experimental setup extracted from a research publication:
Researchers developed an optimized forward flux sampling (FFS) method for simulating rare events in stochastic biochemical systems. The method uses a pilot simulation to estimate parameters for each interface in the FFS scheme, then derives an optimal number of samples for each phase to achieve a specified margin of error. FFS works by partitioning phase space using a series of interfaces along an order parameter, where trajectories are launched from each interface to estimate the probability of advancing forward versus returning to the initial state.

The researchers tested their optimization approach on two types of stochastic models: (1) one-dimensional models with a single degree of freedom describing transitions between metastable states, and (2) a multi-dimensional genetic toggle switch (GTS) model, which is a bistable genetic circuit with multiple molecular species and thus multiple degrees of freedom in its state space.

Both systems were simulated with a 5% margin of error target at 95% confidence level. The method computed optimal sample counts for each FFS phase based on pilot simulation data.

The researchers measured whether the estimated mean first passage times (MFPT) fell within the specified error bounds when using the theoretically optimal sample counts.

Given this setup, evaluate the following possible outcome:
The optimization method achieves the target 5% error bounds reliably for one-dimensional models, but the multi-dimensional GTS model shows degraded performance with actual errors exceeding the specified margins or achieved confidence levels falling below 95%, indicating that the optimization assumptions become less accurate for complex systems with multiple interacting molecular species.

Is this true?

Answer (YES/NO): YES